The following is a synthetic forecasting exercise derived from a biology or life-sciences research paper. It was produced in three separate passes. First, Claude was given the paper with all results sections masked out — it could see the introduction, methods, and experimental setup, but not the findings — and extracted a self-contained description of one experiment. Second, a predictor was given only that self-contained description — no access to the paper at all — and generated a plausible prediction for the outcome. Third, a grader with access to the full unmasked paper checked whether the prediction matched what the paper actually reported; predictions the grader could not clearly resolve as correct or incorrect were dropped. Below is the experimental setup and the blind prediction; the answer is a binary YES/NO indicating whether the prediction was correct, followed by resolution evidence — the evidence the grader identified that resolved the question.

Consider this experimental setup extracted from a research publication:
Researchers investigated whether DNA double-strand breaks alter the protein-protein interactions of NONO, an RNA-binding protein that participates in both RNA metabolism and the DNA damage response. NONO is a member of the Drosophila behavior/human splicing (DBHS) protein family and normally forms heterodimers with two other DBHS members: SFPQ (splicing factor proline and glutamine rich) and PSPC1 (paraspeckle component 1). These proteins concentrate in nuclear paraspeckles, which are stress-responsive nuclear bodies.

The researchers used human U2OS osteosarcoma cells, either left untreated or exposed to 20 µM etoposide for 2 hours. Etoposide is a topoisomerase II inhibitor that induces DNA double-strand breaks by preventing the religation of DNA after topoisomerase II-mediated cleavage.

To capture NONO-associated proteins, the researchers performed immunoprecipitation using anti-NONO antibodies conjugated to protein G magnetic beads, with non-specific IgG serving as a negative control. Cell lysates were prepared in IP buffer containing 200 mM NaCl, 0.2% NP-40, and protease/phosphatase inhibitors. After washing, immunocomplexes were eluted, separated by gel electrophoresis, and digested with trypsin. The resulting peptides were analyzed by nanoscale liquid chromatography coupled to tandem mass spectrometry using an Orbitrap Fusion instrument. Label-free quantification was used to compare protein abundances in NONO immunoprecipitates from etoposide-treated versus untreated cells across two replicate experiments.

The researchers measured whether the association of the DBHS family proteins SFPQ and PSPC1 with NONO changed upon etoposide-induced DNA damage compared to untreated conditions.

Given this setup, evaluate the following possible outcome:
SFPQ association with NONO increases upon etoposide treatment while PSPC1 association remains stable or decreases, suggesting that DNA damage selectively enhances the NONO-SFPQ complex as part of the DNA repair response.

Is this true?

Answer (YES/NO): NO